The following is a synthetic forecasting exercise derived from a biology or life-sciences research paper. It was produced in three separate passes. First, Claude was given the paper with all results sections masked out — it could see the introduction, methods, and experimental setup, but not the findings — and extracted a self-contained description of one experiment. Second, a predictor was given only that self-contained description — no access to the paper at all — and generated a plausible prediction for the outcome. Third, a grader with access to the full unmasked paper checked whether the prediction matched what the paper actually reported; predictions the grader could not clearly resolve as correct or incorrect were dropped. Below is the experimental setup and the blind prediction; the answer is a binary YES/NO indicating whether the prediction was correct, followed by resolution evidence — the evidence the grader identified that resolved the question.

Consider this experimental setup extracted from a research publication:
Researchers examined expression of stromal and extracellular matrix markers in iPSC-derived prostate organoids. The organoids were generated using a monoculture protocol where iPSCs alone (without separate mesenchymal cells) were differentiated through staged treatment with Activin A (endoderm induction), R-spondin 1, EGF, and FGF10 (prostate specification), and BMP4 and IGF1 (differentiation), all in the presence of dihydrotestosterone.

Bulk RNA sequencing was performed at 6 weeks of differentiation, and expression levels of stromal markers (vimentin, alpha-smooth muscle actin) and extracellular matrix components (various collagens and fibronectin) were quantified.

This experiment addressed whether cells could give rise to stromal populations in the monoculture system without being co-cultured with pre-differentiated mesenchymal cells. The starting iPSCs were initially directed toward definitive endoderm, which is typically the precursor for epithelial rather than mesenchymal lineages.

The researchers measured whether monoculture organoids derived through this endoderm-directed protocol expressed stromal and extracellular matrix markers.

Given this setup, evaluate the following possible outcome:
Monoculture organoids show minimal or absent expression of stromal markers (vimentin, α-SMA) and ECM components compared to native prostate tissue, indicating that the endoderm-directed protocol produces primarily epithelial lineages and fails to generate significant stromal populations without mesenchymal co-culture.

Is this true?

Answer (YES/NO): NO